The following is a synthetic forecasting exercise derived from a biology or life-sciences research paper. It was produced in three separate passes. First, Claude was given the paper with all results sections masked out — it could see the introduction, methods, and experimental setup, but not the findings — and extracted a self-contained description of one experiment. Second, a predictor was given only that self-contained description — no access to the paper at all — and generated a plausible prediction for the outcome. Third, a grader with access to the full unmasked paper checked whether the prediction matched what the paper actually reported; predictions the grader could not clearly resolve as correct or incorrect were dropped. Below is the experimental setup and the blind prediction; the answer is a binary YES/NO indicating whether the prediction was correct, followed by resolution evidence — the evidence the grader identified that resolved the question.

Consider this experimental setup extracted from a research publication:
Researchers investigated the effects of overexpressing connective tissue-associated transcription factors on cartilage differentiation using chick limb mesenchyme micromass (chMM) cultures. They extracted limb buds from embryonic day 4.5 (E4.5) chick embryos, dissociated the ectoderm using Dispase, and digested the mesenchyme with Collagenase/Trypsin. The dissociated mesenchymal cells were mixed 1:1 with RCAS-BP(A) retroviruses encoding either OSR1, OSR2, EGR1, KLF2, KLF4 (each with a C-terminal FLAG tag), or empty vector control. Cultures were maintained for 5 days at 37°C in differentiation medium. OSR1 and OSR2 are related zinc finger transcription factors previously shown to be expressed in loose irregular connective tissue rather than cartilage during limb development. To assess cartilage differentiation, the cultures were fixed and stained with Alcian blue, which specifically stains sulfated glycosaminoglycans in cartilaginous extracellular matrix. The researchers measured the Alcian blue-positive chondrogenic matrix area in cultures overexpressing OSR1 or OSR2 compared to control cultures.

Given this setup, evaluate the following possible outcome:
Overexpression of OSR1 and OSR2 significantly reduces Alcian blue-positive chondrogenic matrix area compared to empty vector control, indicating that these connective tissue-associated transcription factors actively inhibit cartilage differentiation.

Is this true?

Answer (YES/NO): YES